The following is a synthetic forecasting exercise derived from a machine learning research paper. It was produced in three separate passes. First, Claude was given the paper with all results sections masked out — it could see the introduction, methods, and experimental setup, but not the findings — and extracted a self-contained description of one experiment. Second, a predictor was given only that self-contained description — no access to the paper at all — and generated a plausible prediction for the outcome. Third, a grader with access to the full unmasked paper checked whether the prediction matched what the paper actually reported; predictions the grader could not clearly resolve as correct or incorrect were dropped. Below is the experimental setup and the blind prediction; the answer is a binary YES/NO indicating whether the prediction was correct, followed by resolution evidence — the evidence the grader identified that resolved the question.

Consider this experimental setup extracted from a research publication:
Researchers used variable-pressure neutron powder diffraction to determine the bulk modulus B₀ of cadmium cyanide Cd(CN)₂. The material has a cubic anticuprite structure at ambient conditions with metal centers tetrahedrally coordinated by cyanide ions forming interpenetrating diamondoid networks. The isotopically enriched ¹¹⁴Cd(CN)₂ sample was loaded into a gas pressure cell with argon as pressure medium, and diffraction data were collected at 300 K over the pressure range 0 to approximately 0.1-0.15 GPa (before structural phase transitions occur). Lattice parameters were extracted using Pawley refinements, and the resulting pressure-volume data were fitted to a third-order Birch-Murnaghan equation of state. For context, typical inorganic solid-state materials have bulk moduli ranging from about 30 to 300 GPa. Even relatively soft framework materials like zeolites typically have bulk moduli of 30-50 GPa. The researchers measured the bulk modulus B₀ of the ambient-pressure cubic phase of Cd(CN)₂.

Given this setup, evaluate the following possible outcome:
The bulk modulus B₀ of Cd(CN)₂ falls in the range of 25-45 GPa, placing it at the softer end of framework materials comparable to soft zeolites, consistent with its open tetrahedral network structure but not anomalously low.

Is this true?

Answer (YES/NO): NO